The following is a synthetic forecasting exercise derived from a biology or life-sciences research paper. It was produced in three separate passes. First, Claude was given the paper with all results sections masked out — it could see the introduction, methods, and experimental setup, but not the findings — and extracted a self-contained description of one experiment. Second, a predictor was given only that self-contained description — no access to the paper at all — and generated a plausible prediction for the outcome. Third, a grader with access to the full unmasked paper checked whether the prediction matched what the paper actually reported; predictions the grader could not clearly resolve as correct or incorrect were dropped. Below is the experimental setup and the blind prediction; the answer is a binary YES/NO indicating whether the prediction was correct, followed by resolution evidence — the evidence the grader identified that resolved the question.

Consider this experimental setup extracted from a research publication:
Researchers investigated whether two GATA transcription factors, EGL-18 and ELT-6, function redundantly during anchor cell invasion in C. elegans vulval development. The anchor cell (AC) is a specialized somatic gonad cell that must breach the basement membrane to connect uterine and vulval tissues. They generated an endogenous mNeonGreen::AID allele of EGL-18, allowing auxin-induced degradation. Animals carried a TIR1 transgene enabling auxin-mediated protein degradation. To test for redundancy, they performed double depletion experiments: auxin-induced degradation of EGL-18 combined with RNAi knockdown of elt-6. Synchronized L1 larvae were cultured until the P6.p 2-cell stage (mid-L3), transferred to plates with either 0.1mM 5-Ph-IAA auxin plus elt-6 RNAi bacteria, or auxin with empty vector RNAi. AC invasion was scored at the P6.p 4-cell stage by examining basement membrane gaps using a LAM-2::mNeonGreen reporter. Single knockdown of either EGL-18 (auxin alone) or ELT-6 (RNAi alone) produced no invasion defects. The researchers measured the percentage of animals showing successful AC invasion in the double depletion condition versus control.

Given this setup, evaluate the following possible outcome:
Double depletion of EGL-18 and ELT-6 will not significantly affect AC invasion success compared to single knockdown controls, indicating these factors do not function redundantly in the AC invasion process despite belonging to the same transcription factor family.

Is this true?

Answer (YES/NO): NO